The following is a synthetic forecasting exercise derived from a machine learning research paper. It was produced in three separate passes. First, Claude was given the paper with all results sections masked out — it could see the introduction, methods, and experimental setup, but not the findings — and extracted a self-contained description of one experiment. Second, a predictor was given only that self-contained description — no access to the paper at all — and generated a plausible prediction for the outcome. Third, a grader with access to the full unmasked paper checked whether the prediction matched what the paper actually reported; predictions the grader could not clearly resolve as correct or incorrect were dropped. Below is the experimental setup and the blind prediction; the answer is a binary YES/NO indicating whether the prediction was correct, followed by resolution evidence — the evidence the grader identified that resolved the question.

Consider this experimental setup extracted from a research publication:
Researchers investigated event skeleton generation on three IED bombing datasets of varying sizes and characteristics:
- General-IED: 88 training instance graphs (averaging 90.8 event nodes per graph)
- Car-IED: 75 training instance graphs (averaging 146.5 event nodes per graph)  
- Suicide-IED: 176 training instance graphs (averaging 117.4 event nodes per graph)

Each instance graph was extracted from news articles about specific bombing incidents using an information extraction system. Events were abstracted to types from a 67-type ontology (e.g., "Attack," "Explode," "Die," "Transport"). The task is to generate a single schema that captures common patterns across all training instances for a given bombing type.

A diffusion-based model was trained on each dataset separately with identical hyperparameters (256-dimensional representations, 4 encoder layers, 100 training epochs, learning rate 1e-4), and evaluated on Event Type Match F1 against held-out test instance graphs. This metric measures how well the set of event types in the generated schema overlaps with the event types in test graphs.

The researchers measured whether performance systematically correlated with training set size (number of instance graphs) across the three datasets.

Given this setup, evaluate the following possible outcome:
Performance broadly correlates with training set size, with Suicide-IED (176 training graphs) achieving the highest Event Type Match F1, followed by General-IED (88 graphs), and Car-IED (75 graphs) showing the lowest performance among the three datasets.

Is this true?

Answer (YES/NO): NO